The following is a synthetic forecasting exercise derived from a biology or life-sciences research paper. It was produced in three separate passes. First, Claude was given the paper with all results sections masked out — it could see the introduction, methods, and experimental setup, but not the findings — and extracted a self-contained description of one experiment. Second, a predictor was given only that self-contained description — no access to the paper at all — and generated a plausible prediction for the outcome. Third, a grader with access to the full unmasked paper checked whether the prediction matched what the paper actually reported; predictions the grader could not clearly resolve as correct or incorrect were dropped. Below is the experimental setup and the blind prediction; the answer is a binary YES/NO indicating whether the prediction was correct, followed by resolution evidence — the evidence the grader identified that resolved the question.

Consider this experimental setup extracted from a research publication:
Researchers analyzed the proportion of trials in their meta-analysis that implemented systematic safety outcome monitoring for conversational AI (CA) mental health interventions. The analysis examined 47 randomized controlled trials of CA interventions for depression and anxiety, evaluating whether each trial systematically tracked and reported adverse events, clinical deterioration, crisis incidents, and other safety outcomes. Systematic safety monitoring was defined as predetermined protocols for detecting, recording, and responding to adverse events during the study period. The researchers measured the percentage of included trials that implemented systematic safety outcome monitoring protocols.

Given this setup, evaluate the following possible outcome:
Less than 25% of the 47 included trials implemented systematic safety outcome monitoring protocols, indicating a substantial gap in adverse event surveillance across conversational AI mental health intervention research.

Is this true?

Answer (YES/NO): NO